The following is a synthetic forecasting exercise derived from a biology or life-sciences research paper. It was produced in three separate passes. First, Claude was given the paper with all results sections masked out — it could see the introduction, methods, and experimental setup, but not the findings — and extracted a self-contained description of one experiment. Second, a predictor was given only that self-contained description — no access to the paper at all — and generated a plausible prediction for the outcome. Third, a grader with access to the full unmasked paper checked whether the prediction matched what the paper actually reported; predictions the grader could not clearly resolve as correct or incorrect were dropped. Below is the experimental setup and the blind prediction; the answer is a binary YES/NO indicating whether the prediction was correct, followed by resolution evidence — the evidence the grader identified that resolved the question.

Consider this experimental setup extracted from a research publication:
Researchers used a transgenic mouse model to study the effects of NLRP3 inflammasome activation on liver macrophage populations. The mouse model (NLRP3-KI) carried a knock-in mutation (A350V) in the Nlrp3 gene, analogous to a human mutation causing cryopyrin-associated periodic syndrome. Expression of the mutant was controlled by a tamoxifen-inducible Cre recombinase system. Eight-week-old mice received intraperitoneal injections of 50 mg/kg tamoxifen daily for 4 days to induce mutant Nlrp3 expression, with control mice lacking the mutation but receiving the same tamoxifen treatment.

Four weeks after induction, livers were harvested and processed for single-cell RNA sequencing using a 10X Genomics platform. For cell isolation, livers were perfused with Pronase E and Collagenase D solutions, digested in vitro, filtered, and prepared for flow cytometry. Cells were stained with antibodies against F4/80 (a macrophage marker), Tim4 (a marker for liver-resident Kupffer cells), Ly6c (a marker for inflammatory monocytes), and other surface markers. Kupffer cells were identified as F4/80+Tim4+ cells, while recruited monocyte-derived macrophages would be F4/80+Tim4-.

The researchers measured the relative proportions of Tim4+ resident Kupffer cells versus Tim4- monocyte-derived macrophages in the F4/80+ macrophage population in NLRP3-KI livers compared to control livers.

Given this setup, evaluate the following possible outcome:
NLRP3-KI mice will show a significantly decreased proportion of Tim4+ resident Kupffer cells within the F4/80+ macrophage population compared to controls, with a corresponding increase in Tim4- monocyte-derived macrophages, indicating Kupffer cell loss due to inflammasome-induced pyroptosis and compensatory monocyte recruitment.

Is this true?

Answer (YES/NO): NO